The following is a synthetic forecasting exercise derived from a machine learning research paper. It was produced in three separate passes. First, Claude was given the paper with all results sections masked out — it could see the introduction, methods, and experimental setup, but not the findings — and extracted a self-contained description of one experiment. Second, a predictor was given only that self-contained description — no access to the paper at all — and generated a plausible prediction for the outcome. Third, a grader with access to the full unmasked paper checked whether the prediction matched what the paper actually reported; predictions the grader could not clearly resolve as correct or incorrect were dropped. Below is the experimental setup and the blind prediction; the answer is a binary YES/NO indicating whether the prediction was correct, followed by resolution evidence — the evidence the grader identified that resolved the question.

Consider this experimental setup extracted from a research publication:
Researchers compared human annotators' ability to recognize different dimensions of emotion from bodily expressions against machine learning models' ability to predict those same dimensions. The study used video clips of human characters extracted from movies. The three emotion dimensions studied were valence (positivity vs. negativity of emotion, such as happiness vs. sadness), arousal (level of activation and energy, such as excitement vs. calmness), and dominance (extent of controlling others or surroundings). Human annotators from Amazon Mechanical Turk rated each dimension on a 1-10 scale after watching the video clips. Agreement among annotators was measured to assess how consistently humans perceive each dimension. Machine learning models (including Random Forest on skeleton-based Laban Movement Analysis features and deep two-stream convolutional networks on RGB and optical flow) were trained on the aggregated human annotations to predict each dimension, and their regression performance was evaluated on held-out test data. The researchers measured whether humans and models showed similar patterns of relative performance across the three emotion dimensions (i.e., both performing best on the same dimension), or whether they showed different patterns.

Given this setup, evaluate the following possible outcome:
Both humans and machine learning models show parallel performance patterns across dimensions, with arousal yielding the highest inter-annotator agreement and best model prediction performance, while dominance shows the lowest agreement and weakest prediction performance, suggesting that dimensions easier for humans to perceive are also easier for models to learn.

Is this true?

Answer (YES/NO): NO